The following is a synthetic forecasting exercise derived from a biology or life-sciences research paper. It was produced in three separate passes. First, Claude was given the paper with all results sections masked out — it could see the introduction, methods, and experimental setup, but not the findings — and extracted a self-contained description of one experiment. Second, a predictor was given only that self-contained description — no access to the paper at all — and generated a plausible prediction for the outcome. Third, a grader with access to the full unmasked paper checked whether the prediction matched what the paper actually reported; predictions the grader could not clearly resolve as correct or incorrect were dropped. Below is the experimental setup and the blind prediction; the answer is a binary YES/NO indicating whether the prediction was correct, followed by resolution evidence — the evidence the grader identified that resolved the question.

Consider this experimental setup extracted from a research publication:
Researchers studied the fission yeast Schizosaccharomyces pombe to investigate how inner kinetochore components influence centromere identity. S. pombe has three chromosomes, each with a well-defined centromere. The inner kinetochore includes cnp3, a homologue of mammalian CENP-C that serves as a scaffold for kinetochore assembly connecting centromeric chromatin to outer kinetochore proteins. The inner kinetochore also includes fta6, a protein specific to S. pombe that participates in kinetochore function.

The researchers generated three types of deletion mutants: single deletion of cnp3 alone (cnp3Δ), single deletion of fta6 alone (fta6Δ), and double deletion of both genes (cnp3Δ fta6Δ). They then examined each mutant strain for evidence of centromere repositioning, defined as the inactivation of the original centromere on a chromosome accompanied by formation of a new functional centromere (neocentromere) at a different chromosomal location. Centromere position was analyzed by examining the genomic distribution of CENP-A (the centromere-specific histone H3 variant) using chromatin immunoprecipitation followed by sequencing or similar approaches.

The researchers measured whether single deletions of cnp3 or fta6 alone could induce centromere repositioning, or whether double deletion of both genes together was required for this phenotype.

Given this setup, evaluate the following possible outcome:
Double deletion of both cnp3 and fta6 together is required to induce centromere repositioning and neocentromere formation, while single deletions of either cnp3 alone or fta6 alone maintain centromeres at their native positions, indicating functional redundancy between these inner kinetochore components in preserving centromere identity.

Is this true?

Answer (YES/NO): YES